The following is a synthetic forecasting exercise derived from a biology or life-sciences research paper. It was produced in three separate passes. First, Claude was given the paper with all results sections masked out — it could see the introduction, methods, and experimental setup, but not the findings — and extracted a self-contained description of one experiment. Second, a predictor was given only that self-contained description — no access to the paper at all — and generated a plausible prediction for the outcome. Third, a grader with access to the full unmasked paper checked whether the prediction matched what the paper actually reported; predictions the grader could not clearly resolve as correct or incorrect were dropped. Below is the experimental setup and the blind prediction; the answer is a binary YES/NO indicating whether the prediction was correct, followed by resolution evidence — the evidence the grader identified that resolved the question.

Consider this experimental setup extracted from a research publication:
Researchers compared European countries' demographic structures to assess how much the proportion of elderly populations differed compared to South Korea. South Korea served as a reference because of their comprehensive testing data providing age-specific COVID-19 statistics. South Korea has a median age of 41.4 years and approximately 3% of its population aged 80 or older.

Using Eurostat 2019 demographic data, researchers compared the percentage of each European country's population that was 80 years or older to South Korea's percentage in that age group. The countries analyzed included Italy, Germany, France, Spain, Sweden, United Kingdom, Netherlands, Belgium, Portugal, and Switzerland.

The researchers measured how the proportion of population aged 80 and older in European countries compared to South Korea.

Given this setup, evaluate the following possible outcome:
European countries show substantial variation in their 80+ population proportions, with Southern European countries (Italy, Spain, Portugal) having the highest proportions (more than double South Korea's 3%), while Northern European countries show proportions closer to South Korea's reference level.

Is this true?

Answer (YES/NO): NO